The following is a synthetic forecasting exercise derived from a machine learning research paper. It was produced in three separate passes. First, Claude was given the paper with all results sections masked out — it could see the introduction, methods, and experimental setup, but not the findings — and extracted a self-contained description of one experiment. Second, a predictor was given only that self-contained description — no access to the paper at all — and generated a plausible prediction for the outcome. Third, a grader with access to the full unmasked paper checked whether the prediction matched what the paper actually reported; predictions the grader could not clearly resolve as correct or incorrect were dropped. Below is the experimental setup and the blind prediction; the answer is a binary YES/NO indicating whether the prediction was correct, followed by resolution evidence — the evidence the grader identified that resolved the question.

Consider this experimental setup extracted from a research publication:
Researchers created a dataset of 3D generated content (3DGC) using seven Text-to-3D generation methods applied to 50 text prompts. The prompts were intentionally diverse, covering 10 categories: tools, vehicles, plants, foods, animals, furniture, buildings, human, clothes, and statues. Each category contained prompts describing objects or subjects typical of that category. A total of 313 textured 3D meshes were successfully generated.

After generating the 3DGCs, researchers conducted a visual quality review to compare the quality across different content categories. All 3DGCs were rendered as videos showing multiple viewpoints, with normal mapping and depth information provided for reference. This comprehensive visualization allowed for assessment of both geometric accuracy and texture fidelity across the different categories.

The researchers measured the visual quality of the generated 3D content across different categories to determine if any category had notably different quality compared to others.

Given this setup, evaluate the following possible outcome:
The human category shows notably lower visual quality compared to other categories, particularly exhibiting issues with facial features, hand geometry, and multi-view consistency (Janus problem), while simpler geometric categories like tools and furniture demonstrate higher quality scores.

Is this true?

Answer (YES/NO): NO